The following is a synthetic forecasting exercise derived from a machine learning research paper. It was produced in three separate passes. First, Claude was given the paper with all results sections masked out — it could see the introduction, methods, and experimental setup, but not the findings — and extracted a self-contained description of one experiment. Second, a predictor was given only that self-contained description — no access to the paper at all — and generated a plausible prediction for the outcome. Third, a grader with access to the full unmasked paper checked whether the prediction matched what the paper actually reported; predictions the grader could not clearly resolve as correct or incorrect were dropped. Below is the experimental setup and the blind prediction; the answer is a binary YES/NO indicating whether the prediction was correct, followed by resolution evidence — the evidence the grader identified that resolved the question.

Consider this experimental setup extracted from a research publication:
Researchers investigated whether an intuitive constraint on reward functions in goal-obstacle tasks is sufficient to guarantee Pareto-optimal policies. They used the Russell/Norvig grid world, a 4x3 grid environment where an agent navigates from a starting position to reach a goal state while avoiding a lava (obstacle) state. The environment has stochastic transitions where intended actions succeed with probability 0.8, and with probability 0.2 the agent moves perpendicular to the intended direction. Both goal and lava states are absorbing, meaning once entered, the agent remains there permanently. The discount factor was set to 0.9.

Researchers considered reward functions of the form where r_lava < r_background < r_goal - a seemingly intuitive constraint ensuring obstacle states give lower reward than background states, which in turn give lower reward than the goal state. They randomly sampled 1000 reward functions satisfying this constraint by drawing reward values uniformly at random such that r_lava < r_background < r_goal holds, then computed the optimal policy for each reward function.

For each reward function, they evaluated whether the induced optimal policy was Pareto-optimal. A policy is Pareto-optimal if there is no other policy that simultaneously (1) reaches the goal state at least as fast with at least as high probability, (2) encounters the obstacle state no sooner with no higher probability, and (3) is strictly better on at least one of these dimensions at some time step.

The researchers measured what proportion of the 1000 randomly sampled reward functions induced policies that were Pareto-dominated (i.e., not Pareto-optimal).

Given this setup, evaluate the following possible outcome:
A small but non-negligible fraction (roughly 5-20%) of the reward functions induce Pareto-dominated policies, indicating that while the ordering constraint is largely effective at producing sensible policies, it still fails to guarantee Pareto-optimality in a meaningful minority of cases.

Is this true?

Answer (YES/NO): NO